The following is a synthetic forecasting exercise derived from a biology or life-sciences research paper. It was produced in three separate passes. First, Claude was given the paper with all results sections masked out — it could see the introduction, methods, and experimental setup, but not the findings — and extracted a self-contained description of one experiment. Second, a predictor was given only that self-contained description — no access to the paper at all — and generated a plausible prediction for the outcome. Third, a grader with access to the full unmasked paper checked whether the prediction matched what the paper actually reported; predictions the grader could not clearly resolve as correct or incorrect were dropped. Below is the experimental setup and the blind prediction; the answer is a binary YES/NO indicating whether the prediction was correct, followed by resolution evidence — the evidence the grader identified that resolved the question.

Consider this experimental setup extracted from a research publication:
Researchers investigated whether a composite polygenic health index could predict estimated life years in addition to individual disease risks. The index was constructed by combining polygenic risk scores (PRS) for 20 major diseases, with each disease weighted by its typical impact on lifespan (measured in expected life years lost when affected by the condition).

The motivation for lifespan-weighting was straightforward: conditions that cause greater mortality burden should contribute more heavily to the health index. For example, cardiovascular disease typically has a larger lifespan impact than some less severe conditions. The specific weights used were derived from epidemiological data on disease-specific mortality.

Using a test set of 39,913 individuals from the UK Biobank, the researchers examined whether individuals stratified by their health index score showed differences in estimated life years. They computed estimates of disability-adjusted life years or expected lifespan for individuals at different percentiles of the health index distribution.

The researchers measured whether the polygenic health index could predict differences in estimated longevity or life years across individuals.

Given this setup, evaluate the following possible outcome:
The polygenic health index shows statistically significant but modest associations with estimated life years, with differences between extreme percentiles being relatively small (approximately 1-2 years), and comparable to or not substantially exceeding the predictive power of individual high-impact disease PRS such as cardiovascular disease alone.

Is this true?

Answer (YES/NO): NO